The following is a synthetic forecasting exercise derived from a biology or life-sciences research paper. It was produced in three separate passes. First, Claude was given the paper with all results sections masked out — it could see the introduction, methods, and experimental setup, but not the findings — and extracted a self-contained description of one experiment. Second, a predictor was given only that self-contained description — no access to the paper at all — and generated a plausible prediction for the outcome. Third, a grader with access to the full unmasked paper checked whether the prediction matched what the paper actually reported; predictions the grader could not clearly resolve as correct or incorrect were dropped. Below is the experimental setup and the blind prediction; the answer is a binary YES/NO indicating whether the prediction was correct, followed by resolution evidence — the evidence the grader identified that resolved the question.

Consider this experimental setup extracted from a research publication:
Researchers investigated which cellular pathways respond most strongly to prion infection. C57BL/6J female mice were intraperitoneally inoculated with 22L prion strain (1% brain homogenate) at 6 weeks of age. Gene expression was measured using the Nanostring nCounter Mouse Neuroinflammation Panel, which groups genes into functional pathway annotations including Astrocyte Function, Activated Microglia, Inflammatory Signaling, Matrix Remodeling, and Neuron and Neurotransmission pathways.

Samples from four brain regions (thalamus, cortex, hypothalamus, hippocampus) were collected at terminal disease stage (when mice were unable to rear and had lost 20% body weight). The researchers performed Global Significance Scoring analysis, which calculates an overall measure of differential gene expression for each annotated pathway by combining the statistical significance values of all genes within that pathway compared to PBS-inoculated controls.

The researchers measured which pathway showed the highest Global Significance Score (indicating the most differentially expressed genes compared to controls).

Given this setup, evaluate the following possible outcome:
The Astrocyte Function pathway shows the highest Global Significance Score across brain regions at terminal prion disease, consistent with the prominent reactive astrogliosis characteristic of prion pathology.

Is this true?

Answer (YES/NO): YES